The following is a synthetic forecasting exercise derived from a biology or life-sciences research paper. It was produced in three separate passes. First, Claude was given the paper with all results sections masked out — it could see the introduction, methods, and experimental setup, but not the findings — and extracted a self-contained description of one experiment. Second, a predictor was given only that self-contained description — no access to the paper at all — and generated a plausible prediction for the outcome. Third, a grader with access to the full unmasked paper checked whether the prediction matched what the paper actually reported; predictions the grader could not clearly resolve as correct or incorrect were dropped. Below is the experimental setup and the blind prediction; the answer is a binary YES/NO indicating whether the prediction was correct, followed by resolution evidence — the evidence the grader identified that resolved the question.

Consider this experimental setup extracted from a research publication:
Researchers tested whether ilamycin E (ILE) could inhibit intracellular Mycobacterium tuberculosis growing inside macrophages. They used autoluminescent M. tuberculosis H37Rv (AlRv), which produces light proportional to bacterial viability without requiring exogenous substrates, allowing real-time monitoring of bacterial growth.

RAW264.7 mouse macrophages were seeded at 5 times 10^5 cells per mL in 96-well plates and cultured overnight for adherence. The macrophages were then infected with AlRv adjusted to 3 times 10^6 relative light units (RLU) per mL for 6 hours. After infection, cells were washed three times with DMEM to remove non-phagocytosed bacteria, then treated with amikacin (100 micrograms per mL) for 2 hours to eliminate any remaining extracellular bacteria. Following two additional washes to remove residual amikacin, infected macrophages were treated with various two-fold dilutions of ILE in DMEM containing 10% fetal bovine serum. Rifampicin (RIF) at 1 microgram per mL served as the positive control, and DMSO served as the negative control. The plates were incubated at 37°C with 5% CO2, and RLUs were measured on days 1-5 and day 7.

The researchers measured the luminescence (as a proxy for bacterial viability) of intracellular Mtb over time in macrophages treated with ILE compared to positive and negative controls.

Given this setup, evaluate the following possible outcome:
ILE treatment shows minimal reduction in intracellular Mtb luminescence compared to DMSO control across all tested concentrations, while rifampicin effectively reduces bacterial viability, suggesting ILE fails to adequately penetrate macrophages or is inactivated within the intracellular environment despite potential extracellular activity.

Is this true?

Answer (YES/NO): NO